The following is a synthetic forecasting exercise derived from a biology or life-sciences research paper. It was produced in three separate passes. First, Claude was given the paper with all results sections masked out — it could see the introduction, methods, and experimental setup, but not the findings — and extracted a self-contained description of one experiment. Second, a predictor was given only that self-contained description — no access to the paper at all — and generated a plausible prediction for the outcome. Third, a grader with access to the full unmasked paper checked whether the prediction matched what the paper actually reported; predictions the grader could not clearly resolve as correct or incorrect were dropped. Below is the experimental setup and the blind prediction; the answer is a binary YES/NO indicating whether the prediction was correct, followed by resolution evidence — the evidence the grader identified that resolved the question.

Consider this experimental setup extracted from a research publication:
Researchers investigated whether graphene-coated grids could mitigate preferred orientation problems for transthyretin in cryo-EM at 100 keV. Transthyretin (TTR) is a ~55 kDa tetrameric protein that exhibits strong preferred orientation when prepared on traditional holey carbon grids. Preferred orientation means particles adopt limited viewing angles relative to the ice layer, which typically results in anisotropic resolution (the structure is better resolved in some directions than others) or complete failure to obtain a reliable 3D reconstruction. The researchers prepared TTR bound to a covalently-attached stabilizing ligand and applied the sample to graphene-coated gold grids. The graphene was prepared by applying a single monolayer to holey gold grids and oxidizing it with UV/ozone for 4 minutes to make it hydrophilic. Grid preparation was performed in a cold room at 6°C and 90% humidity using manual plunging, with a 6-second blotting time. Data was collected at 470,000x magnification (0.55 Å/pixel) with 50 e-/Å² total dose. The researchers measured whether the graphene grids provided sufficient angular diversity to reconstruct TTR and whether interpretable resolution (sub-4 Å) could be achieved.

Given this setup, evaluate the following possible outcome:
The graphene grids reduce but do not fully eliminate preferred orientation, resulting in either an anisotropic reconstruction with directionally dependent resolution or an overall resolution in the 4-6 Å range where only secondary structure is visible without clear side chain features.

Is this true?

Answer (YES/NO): NO